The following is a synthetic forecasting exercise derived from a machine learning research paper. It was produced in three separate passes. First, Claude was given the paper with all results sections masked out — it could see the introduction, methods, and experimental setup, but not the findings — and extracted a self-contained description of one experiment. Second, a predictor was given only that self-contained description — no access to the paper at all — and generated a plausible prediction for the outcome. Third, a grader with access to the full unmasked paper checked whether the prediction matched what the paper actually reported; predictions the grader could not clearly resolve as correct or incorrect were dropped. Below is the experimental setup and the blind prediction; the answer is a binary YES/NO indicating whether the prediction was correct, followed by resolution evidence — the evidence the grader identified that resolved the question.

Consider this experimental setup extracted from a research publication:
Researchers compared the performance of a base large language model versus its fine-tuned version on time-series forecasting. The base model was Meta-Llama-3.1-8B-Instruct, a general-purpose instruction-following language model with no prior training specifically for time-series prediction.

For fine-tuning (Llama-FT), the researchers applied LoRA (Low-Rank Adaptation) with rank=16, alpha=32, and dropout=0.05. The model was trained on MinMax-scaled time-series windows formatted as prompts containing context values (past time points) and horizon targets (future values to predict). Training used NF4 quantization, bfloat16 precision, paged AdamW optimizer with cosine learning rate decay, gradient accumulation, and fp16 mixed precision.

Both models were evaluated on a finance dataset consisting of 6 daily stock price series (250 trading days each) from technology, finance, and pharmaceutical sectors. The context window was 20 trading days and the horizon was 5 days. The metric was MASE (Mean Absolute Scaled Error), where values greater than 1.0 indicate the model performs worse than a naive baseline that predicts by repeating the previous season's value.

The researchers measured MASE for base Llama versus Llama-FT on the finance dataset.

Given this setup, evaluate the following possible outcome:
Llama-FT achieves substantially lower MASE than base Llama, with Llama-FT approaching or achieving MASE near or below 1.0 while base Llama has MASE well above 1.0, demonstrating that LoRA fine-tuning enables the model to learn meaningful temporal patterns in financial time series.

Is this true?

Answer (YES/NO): NO